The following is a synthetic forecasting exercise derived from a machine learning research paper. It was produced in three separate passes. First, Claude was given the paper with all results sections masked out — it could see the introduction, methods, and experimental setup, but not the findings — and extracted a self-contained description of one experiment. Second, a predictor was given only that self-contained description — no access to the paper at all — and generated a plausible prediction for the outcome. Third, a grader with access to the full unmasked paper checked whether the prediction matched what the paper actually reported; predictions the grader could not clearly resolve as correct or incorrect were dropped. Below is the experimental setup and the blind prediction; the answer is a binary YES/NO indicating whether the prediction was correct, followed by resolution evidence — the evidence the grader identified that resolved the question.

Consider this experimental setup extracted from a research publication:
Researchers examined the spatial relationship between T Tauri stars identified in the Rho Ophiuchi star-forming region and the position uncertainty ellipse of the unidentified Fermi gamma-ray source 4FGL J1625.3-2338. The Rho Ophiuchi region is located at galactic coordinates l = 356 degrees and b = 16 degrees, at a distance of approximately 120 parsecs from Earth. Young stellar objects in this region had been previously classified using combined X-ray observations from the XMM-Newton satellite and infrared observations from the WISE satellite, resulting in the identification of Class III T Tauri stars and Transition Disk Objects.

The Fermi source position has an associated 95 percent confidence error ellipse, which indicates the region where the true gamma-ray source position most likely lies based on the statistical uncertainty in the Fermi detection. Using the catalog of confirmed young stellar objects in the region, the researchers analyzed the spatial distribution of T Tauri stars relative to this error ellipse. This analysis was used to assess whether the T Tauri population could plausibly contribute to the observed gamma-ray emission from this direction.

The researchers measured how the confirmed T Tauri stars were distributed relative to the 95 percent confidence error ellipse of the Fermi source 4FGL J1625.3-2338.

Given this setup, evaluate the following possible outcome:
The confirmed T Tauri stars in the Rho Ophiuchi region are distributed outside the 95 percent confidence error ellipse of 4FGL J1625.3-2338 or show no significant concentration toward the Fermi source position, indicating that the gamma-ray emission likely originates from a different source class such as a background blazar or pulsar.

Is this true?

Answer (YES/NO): NO